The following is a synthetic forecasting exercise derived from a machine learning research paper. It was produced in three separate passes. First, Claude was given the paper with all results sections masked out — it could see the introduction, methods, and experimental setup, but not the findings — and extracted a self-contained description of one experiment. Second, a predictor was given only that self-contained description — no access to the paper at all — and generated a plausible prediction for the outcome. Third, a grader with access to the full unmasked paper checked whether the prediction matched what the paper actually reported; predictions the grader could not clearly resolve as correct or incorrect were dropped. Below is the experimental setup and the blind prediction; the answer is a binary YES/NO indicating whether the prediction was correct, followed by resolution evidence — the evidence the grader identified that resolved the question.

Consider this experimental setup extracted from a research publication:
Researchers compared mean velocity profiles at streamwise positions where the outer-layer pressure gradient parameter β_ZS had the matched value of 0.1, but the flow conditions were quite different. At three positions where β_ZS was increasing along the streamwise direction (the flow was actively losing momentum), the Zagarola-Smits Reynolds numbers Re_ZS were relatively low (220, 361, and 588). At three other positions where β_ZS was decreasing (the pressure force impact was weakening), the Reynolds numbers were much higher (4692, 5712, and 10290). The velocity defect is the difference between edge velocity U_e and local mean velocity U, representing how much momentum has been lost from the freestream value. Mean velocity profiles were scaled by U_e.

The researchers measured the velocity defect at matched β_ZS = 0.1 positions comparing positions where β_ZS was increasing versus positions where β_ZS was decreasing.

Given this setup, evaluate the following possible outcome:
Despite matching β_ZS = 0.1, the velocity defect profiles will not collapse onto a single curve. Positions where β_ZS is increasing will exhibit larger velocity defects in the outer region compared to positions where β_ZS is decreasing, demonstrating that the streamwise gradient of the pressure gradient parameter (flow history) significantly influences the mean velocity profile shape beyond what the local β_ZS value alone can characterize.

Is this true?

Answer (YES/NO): NO